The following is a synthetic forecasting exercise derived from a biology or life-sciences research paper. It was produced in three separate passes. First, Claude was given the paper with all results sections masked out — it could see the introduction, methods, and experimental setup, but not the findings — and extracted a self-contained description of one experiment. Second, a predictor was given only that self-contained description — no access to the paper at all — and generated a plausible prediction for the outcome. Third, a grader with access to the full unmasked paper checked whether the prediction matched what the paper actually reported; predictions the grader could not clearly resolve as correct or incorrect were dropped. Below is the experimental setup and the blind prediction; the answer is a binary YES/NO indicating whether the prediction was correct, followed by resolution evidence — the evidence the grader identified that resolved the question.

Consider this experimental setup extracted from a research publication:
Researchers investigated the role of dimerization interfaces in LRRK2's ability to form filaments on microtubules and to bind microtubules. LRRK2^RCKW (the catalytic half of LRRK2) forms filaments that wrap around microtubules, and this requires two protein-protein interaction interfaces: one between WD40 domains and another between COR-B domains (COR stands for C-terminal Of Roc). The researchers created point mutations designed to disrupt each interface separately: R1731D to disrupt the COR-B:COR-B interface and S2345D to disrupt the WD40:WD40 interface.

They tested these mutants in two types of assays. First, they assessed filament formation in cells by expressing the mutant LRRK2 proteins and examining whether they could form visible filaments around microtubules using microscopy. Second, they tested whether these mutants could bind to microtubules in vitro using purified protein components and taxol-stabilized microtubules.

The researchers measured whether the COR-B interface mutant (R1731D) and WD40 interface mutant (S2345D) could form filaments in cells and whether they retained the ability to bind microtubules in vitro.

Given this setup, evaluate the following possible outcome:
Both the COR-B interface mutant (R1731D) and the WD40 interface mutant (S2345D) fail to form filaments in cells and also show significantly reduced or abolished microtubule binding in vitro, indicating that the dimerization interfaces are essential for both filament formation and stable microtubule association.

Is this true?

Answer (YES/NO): NO